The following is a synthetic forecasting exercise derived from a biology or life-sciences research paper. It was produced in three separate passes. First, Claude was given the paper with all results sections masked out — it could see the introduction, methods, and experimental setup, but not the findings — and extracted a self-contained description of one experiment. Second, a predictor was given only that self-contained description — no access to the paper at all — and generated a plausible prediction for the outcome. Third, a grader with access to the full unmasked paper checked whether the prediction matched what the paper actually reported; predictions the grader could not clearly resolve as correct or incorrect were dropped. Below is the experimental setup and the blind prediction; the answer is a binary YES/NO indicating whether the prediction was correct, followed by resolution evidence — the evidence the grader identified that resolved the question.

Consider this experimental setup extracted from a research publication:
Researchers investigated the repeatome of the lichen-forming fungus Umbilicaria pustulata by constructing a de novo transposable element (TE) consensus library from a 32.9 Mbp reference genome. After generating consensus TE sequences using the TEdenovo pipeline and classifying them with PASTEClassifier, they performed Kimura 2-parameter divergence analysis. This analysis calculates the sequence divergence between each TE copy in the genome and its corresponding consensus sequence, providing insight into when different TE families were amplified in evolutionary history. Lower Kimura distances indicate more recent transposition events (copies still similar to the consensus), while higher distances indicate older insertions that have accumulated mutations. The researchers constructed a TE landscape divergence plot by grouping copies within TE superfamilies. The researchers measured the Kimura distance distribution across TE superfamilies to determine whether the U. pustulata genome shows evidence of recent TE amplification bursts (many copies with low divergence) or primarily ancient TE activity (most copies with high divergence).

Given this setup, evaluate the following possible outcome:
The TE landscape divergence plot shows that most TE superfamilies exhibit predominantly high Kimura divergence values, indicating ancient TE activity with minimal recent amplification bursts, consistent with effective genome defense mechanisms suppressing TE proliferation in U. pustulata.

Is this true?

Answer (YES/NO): NO